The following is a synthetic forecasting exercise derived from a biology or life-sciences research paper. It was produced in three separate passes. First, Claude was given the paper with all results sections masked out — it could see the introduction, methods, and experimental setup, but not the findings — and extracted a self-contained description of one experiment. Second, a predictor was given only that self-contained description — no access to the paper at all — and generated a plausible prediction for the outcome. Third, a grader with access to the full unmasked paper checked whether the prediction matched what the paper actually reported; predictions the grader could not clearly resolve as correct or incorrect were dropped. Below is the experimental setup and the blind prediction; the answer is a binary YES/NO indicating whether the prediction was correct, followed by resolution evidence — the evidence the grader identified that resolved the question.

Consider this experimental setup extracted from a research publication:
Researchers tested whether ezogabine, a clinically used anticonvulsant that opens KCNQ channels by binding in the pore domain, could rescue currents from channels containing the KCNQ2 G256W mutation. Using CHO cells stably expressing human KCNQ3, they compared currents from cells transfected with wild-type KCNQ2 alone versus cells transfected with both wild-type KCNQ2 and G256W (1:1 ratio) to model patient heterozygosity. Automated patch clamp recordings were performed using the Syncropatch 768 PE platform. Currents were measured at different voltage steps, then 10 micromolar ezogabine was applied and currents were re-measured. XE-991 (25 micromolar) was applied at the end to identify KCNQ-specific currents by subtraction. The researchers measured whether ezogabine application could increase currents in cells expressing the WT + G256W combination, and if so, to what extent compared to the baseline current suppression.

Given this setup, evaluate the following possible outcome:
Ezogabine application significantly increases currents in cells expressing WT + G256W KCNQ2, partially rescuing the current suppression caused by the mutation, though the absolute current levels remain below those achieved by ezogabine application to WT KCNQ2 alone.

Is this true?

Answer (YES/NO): YES